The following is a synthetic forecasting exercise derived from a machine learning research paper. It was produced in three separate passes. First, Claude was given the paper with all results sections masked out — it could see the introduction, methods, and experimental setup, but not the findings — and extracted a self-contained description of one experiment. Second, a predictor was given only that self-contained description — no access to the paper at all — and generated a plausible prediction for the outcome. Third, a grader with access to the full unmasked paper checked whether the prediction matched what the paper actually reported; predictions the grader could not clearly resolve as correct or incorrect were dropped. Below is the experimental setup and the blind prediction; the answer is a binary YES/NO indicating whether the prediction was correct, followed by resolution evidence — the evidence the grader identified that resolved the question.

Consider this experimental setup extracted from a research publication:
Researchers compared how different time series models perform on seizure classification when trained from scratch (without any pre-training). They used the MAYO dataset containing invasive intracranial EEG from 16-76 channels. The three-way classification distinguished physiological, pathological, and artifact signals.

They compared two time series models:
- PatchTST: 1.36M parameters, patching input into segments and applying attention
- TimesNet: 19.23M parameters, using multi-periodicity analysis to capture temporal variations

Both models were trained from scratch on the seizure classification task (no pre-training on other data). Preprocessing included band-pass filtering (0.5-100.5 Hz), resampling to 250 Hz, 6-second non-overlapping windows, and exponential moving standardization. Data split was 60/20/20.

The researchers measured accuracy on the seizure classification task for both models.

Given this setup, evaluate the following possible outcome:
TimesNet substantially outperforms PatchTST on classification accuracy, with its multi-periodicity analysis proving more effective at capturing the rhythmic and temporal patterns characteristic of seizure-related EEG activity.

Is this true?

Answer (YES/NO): YES